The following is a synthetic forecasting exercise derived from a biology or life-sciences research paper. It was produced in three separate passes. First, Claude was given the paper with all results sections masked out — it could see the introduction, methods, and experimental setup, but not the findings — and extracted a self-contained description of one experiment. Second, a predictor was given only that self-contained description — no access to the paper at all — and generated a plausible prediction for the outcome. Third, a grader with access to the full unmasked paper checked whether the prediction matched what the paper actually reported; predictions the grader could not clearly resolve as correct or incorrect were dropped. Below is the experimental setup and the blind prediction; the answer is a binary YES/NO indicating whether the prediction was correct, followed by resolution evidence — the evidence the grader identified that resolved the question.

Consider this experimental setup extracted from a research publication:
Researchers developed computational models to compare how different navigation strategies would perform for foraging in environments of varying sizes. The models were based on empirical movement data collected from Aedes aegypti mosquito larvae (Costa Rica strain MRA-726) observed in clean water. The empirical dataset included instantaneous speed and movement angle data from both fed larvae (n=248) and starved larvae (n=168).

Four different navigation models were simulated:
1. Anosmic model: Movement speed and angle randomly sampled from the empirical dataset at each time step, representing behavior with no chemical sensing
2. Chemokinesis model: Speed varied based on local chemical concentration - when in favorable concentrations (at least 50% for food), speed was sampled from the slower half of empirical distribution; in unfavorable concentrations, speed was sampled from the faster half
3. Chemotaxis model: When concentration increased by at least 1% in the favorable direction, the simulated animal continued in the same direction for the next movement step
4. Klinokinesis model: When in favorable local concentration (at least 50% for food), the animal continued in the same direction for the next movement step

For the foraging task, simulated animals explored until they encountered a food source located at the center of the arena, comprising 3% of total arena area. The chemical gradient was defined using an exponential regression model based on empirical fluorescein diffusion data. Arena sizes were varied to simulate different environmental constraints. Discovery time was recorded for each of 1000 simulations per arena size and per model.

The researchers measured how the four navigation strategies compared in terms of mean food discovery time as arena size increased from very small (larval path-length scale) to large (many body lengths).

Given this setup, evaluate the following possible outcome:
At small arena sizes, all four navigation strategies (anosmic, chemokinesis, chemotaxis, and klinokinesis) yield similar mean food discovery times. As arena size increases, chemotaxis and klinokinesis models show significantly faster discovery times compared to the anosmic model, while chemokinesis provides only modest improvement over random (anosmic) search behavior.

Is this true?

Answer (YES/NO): NO